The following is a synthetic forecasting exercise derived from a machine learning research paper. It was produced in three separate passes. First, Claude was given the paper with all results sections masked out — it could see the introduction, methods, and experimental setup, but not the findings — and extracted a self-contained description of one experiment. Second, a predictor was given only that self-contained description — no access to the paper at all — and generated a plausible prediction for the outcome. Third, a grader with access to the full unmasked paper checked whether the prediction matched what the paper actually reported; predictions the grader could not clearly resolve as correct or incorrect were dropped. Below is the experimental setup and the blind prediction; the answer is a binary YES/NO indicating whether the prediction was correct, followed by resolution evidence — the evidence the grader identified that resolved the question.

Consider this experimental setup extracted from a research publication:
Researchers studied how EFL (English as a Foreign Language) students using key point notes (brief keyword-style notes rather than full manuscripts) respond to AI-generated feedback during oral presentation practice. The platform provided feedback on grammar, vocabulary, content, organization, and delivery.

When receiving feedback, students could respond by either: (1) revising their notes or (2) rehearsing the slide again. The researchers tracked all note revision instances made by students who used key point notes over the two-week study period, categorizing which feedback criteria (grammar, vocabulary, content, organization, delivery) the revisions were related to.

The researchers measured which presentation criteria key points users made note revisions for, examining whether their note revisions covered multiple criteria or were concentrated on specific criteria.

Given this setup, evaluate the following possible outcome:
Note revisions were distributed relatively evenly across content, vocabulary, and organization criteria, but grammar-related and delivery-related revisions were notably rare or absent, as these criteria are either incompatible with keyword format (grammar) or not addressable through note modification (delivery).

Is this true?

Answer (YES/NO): NO